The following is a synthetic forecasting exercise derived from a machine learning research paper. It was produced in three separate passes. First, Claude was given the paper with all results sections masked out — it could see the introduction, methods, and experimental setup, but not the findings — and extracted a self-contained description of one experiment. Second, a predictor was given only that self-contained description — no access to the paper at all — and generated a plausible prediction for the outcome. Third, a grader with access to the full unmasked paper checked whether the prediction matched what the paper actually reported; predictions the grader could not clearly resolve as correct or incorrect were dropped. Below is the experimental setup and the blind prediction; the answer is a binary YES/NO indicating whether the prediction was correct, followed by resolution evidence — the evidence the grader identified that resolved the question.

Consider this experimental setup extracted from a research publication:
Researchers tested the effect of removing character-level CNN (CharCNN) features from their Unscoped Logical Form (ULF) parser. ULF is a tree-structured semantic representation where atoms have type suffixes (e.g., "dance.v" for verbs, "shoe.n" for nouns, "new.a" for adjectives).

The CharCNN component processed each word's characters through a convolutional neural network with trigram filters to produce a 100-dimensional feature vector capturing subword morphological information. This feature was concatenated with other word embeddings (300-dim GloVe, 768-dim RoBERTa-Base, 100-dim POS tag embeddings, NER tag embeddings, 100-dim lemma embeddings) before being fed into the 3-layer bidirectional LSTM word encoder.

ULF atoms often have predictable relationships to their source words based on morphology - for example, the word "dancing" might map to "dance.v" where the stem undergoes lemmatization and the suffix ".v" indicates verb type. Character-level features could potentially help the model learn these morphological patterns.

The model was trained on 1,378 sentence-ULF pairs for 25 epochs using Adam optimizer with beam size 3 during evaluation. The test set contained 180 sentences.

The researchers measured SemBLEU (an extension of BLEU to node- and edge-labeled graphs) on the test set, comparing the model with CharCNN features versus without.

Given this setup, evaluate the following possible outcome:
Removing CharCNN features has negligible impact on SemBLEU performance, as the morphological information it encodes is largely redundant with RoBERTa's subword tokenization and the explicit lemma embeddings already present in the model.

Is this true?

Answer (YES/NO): YES